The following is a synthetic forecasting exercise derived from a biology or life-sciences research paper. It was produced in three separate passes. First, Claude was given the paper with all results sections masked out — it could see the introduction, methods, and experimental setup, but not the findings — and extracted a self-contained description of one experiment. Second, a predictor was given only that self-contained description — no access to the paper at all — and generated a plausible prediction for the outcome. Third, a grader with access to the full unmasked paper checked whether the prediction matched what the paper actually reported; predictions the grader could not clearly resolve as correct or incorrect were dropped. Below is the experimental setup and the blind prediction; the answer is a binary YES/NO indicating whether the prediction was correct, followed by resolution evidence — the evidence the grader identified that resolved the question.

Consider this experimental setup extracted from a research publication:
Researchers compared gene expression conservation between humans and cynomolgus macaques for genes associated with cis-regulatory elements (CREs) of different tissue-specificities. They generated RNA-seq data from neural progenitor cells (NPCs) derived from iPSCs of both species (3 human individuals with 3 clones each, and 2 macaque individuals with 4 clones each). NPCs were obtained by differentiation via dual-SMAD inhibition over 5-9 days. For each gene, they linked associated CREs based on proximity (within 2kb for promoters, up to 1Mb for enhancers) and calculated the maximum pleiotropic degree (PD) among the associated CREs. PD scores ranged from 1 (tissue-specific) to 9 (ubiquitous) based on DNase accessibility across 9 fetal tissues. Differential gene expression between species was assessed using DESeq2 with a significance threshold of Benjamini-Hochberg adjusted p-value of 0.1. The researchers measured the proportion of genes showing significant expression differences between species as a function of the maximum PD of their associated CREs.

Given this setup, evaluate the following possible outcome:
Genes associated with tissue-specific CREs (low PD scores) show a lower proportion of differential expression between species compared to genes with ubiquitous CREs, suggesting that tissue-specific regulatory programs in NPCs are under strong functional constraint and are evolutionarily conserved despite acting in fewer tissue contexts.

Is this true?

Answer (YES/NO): NO